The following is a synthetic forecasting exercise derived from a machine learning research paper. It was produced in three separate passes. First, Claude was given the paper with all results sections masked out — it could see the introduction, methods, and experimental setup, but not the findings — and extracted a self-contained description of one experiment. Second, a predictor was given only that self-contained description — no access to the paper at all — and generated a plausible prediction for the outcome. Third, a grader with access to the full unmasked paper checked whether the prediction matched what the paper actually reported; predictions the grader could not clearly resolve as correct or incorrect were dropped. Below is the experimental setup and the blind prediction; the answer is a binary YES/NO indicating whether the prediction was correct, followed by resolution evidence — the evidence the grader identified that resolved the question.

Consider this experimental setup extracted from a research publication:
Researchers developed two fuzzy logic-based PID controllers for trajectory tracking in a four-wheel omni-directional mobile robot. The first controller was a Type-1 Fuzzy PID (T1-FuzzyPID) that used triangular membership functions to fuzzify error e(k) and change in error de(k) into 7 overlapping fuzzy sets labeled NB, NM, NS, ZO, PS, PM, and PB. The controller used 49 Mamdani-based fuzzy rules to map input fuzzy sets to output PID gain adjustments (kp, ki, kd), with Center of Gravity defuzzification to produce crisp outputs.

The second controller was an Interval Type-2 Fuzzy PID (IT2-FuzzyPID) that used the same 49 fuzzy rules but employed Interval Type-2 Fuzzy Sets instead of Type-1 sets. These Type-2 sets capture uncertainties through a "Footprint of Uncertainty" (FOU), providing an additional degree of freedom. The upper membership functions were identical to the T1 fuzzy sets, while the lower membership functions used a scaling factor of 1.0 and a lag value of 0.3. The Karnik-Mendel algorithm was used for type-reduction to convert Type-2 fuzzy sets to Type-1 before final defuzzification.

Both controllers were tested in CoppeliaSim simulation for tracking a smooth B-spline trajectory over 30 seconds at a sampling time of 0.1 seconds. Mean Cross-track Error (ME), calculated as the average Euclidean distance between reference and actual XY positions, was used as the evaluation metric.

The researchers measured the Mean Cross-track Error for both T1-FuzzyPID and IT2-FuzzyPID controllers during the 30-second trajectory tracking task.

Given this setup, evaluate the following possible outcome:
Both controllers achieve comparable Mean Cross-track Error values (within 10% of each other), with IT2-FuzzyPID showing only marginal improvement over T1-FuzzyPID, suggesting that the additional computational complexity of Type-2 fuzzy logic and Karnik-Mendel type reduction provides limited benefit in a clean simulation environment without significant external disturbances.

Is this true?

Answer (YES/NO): YES